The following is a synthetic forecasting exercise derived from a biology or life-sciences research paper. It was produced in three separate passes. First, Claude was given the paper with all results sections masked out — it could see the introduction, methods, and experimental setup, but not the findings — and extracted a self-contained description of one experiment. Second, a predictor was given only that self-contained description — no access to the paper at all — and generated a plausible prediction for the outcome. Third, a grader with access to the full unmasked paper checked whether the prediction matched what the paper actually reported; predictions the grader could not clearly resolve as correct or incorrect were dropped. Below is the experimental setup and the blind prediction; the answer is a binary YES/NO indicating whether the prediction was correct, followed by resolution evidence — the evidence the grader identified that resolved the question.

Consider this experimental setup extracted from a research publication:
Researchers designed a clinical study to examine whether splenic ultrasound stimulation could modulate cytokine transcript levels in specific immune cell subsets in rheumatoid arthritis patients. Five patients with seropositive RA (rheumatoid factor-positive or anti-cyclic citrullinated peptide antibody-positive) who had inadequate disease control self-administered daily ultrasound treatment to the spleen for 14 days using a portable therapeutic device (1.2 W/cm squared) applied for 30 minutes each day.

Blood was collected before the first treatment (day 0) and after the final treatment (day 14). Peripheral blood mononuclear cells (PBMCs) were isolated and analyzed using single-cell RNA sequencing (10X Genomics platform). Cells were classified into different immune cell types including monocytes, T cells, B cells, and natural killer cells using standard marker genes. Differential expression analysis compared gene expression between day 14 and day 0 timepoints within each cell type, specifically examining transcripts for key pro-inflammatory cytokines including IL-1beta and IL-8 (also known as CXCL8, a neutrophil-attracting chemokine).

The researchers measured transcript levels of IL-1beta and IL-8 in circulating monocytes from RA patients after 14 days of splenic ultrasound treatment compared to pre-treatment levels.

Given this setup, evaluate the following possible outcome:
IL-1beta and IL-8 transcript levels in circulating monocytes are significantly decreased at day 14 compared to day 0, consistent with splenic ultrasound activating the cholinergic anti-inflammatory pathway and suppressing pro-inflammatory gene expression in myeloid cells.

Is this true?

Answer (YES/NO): YES